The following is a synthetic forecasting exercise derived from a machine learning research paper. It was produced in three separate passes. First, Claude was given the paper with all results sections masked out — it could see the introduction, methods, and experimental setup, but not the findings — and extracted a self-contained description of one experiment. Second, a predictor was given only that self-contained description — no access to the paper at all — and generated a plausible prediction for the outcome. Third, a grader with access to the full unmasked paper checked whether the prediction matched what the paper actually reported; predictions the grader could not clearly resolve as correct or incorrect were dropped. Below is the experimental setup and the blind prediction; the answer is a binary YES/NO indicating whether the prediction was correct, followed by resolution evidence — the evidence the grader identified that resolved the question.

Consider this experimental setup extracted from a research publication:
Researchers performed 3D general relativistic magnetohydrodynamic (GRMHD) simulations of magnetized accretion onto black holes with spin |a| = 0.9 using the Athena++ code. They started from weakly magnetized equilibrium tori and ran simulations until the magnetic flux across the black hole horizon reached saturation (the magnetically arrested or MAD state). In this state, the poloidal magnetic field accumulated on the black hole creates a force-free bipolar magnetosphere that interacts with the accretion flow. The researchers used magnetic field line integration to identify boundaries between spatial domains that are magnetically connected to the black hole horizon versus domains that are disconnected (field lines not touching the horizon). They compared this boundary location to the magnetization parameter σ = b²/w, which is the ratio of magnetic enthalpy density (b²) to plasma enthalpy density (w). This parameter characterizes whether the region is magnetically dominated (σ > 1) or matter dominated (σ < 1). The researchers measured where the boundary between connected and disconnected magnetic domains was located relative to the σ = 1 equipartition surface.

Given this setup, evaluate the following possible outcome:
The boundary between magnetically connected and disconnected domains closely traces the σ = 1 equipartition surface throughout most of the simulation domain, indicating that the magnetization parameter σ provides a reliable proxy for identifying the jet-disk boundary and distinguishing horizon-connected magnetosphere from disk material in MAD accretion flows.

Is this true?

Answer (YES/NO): NO